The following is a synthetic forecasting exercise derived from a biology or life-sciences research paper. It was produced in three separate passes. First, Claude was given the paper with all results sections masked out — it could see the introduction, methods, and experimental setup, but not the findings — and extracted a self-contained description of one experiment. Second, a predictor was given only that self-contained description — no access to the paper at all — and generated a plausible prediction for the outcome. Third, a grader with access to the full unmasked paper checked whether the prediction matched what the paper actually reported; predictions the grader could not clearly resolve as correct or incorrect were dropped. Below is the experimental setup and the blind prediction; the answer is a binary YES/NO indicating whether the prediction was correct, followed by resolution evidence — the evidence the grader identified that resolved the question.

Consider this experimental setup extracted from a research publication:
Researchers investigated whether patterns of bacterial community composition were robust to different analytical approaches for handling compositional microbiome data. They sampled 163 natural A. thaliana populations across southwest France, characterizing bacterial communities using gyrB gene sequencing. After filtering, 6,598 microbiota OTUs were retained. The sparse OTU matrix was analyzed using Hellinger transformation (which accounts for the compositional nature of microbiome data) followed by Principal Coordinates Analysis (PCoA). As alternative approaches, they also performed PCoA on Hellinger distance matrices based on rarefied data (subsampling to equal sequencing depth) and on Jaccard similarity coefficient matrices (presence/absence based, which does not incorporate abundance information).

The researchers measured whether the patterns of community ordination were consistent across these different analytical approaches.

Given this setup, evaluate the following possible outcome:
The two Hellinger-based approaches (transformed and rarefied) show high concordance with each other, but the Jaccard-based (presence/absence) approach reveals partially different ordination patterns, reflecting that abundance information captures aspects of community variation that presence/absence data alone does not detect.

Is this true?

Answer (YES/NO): NO